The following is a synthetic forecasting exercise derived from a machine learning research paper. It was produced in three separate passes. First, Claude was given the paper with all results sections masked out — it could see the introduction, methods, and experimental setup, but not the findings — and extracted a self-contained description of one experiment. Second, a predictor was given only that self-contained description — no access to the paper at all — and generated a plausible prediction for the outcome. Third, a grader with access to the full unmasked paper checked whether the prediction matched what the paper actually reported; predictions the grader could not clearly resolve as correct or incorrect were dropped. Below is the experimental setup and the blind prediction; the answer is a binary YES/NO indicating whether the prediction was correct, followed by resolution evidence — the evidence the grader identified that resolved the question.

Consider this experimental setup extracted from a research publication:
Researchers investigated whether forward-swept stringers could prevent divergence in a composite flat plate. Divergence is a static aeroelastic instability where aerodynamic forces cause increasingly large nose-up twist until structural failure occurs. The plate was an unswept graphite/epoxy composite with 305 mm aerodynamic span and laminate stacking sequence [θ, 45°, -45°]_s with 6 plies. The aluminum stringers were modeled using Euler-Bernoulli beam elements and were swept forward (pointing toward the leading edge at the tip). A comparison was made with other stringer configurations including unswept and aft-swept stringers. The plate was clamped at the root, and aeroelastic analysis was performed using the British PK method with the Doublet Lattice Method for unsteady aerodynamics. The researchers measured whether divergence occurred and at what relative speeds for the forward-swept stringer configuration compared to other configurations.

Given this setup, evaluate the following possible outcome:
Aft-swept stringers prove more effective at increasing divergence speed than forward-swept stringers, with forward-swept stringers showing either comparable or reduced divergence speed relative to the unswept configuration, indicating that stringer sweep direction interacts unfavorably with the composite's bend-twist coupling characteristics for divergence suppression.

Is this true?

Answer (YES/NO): NO